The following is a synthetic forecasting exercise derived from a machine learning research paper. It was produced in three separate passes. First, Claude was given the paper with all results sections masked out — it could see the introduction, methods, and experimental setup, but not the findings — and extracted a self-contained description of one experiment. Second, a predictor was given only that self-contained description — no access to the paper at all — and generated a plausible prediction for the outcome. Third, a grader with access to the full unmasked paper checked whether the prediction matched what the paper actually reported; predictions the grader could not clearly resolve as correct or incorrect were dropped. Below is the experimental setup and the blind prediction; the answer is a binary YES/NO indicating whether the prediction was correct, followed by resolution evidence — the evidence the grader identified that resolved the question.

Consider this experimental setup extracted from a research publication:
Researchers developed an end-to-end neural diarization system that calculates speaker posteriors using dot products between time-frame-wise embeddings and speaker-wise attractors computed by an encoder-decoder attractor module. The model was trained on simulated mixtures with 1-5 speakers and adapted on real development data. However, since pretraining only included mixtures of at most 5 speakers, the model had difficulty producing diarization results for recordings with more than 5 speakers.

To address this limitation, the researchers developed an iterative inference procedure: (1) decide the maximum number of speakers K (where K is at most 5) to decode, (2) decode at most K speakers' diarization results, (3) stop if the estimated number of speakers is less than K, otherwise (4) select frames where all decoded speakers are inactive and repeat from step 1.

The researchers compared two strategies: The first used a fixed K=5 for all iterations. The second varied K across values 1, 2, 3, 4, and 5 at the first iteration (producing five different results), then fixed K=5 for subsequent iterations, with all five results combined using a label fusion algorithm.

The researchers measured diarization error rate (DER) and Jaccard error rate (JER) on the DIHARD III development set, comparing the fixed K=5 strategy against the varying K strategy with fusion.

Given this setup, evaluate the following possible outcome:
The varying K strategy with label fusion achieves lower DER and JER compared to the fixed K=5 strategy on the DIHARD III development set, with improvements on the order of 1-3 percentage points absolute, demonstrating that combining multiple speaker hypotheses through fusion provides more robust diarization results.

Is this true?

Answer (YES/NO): NO